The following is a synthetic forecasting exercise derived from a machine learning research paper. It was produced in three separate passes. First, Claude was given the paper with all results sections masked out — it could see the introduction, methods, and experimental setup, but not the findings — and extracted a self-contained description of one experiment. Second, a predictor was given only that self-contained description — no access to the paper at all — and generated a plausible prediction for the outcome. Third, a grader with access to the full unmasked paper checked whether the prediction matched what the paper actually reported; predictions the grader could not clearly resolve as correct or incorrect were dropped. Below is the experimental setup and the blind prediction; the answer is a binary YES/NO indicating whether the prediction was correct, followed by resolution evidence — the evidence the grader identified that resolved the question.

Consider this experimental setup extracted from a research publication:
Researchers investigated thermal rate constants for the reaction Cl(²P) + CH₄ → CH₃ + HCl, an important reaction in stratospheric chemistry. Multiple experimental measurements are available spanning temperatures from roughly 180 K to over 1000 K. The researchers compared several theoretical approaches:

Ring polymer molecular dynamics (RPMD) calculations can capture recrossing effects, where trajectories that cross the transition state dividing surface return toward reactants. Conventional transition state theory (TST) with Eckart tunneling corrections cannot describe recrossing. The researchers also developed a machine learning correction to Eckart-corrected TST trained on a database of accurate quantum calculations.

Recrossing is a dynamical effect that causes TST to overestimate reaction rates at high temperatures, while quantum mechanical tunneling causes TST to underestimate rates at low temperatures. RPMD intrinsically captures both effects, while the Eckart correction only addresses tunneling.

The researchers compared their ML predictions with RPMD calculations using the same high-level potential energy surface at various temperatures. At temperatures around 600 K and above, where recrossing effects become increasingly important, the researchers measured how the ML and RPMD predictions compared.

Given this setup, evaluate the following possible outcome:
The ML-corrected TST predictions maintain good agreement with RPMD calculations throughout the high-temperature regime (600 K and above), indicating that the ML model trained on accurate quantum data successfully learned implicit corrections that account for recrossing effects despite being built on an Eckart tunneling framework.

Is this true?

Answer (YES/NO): YES